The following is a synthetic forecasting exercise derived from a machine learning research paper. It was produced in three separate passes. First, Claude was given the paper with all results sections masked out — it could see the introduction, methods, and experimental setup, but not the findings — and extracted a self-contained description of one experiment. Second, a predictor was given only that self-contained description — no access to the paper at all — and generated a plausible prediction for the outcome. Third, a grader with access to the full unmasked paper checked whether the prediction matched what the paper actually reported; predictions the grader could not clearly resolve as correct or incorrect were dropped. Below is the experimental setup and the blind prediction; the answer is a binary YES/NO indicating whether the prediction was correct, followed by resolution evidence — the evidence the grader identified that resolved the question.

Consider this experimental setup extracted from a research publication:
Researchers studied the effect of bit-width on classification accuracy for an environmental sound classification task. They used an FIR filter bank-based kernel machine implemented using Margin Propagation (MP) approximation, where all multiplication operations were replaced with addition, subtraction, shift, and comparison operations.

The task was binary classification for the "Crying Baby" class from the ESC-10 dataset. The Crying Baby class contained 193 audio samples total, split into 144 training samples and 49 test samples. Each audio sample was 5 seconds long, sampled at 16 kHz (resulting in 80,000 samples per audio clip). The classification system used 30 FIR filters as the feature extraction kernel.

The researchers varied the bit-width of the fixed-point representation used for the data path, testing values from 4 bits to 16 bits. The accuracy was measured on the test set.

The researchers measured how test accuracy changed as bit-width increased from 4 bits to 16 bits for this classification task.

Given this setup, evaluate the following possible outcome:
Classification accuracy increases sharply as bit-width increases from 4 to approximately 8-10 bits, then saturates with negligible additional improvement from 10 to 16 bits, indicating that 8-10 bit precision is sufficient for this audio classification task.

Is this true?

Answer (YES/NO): YES